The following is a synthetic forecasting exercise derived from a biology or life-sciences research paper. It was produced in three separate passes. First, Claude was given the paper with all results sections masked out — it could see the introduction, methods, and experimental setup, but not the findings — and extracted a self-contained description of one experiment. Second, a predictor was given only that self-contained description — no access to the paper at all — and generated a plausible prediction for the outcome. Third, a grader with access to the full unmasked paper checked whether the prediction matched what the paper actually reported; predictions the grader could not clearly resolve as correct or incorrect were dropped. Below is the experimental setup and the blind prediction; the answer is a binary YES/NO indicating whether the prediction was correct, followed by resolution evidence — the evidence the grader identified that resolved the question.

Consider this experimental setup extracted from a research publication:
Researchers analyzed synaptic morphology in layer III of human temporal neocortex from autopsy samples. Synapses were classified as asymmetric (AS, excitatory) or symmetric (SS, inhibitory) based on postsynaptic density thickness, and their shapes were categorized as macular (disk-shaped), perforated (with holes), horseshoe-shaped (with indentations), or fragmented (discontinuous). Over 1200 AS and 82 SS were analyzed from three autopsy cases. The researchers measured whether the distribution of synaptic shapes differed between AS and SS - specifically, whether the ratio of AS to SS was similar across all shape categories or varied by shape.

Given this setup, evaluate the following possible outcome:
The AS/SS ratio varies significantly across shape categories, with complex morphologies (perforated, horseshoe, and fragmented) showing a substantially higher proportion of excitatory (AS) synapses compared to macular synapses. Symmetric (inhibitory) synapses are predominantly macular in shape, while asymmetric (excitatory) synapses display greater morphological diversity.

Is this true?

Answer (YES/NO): NO